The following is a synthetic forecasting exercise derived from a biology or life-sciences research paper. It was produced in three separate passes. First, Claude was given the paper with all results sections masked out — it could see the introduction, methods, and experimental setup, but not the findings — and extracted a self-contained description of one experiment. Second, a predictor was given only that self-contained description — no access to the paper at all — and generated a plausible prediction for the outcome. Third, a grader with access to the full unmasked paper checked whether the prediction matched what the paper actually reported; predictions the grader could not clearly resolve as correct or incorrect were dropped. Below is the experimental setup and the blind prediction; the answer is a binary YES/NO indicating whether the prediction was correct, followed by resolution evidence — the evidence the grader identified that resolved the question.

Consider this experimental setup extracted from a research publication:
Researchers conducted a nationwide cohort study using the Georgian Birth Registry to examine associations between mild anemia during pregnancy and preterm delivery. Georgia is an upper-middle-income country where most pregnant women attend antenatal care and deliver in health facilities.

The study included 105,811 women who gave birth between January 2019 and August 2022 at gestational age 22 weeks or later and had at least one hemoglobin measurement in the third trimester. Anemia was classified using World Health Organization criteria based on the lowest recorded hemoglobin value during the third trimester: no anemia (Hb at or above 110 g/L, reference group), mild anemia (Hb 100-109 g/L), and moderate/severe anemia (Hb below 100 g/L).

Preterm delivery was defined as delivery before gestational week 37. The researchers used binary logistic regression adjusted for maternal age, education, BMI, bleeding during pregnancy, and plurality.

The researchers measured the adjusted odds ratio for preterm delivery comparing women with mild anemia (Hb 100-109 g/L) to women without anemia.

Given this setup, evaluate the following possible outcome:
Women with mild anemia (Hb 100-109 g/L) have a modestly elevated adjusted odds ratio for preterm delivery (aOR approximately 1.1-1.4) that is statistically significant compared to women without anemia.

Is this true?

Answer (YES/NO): NO